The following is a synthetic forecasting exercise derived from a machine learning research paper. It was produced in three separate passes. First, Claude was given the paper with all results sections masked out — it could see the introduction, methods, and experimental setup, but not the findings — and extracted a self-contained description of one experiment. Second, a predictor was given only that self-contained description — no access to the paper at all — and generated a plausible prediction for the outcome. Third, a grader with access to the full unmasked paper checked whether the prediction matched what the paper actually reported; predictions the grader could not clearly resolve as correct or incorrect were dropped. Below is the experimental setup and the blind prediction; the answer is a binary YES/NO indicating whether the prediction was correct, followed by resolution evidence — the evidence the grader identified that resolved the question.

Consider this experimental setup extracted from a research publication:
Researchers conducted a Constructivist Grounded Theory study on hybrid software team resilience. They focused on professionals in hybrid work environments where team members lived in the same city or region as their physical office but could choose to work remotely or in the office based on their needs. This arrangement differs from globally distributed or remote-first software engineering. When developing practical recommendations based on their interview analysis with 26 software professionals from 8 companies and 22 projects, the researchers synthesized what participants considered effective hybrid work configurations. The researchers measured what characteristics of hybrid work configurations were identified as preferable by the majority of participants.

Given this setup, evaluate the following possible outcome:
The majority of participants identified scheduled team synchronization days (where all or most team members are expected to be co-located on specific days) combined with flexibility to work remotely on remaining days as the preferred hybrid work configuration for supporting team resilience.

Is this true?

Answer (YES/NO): NO